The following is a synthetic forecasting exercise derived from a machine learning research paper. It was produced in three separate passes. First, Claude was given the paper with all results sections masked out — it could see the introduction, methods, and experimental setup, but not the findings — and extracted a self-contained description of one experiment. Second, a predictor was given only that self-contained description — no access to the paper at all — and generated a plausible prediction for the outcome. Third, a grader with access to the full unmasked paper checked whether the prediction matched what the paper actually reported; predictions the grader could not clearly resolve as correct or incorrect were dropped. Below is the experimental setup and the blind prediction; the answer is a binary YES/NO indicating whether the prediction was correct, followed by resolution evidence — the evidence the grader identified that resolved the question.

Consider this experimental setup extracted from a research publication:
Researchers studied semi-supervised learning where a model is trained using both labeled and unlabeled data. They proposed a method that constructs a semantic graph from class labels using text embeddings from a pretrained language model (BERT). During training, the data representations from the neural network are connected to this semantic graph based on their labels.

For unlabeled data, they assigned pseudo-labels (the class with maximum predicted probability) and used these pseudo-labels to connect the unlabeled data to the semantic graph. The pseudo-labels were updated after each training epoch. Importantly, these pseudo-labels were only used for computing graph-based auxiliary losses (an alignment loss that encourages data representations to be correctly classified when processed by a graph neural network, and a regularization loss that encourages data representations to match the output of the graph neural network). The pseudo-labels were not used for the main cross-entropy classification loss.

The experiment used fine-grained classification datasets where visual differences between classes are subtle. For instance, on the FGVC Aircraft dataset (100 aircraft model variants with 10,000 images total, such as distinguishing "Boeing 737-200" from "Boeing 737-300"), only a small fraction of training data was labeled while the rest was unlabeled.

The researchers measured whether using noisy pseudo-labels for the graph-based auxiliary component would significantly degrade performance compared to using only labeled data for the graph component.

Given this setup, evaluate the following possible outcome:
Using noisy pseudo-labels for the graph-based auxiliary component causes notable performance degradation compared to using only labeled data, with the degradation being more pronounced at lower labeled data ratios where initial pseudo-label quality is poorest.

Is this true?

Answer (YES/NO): NO